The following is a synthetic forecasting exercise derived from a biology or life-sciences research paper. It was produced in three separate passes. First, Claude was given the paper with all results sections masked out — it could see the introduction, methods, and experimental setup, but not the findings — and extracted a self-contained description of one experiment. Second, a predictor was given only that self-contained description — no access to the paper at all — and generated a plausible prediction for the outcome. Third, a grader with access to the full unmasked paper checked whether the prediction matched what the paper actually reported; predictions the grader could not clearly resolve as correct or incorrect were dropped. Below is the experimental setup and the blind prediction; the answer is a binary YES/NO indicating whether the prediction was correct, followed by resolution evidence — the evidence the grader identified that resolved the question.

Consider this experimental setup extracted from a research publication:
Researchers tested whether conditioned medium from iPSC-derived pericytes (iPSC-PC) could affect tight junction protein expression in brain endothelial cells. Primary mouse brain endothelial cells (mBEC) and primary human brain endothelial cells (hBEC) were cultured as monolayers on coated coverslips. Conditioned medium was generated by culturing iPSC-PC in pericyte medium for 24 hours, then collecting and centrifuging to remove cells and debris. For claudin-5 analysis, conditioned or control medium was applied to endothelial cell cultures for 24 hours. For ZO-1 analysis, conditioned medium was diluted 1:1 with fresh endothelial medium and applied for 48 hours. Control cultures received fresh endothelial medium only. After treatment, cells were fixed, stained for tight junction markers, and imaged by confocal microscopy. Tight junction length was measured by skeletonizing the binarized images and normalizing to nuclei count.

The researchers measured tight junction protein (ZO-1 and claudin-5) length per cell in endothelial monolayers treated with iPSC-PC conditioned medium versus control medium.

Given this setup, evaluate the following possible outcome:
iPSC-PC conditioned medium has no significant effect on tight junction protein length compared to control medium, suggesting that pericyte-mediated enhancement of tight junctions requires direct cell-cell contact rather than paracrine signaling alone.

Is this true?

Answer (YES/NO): NO